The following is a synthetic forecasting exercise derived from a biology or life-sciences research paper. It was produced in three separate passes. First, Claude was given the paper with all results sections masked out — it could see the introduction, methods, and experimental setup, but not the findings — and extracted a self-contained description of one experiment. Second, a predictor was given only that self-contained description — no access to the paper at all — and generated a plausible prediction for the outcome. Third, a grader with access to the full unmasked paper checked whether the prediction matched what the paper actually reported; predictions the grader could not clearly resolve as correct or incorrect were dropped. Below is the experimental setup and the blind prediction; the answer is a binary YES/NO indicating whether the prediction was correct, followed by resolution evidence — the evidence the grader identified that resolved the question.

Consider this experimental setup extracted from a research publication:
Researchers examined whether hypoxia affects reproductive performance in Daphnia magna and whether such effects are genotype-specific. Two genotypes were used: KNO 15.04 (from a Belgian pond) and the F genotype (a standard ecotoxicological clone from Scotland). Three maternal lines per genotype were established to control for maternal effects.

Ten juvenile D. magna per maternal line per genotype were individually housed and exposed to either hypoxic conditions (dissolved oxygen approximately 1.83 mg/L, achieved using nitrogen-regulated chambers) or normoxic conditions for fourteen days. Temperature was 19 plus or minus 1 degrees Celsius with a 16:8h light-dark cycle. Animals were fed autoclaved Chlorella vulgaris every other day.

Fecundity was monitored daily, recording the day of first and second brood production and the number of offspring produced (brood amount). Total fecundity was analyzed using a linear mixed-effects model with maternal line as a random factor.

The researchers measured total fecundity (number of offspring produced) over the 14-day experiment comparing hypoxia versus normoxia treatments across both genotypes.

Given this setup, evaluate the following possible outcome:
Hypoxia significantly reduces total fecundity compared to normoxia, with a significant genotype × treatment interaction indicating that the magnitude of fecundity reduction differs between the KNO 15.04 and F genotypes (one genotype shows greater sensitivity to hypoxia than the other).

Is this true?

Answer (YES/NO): NO